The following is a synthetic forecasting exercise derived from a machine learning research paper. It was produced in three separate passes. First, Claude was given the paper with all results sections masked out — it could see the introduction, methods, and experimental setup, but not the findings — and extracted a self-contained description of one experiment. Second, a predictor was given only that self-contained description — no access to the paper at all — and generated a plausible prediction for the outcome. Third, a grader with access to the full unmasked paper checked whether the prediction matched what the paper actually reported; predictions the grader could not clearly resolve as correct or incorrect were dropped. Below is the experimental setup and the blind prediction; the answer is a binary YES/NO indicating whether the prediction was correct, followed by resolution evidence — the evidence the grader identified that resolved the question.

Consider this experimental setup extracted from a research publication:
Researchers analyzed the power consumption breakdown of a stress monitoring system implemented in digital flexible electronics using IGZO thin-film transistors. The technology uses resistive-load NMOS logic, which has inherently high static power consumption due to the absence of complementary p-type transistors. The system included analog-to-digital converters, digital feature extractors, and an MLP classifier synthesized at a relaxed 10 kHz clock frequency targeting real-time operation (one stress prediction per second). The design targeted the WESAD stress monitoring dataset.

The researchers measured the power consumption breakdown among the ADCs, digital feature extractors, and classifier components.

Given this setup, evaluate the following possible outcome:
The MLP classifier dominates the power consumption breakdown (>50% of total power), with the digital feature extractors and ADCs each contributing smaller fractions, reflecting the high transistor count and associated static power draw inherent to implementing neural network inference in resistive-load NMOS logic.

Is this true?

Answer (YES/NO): NO